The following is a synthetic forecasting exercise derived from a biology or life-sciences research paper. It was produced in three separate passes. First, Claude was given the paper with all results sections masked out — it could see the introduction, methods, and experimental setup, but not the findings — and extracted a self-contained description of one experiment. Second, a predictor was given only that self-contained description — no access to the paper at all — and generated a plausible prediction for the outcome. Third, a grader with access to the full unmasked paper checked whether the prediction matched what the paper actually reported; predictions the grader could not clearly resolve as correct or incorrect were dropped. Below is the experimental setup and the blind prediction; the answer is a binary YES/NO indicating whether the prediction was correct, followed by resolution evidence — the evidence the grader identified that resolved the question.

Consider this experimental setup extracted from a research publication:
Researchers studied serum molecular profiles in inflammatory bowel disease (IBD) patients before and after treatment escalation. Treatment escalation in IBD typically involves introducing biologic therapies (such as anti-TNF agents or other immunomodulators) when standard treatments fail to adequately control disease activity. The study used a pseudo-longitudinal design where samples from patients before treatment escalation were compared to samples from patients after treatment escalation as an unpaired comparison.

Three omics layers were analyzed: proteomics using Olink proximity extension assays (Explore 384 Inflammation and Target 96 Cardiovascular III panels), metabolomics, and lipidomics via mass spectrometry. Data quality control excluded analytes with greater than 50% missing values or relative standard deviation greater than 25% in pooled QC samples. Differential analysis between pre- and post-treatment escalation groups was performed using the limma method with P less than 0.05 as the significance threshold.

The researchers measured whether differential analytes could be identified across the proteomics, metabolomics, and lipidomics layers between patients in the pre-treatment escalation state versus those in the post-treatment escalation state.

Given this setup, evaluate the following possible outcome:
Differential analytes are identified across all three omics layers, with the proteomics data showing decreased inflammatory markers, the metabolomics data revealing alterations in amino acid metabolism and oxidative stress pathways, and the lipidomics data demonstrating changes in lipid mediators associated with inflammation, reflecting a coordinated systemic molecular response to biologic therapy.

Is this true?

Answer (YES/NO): NO